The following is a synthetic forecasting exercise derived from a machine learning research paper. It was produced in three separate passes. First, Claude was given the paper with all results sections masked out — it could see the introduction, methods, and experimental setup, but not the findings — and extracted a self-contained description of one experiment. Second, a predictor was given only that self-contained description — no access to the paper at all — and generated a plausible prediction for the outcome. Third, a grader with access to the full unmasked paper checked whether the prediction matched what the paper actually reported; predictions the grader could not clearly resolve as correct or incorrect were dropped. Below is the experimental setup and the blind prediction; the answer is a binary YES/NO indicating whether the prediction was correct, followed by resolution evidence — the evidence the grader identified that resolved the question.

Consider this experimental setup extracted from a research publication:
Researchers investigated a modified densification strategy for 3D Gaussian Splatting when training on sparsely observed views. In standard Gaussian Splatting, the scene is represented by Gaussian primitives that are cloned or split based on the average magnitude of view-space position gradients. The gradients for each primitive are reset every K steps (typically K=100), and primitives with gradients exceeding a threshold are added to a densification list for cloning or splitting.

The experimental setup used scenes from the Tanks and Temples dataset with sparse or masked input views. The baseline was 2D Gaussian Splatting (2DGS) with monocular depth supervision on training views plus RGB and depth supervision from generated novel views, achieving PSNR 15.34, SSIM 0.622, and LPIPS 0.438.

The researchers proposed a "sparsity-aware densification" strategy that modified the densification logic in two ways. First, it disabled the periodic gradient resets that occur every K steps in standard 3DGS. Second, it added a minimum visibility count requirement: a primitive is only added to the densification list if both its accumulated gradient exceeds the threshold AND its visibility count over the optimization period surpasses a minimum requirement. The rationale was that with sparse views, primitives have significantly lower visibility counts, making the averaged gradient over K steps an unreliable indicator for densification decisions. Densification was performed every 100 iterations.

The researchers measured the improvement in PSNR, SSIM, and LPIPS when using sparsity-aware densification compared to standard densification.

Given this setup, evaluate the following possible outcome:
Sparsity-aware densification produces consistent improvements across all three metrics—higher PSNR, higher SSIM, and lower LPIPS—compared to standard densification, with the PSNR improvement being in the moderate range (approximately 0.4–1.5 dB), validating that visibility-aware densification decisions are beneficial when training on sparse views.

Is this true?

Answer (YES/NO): NO